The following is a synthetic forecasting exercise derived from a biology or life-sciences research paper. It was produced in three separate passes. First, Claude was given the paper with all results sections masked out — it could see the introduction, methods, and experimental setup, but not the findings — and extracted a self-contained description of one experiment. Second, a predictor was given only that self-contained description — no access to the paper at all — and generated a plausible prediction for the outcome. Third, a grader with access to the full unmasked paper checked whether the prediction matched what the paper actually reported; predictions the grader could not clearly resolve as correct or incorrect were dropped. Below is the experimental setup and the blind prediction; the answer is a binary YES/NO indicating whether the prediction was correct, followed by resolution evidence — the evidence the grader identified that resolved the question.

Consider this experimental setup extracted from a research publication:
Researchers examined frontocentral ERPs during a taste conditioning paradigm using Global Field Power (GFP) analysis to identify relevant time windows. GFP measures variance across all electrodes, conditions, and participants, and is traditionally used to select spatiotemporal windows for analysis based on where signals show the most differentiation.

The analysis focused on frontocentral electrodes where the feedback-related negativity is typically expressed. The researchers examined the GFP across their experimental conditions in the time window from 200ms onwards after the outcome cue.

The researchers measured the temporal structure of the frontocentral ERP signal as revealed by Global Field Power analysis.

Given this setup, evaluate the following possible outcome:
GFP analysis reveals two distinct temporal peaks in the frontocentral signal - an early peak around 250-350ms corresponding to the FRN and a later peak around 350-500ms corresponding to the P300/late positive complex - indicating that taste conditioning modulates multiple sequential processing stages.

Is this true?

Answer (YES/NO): NO